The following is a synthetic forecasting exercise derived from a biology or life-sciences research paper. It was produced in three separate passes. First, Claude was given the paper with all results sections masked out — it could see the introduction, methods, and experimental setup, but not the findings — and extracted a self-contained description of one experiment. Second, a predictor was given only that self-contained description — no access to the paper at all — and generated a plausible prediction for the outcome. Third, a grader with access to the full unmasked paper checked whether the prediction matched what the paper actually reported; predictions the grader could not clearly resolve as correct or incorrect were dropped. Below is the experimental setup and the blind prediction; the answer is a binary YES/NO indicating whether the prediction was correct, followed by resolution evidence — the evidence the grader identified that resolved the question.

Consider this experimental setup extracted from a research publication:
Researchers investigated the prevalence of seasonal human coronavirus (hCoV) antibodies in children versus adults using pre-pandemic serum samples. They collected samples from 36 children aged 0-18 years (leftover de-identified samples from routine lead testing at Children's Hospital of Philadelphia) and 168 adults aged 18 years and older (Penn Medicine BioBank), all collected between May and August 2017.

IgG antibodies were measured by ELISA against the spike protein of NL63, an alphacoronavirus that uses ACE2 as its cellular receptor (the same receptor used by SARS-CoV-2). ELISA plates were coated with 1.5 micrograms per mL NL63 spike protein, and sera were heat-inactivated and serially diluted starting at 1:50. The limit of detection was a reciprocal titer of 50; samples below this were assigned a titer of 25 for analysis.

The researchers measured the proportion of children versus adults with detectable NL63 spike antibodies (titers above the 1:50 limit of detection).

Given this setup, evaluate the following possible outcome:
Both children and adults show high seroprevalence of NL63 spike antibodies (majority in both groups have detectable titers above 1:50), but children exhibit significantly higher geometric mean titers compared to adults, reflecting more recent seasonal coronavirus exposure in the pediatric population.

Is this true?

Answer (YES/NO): NO